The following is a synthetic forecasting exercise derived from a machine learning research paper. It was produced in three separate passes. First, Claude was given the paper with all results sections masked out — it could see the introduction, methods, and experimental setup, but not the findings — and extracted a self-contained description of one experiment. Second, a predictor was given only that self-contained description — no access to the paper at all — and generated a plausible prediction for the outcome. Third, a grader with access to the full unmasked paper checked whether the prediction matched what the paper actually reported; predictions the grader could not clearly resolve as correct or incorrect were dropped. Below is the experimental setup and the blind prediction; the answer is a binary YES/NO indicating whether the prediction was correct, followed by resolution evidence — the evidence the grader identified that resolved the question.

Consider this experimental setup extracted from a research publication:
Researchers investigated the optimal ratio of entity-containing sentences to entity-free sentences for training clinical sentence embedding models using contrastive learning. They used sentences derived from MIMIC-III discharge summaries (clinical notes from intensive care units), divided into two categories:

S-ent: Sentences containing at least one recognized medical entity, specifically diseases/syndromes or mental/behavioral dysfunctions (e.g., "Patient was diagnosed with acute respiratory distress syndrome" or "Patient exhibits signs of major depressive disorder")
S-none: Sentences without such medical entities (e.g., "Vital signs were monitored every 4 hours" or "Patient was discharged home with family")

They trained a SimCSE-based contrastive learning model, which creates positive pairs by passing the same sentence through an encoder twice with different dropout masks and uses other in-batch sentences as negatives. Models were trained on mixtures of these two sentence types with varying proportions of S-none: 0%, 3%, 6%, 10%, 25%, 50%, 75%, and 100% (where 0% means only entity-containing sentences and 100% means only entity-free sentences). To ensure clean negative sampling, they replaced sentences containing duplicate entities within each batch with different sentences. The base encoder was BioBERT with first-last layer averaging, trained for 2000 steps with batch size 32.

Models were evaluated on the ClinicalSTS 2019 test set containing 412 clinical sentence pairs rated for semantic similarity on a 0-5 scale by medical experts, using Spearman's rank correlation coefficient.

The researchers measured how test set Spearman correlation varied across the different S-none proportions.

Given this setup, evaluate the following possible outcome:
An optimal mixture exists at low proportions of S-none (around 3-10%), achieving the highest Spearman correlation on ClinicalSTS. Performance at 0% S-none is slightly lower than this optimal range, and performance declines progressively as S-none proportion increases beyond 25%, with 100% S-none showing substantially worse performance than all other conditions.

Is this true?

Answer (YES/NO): NO